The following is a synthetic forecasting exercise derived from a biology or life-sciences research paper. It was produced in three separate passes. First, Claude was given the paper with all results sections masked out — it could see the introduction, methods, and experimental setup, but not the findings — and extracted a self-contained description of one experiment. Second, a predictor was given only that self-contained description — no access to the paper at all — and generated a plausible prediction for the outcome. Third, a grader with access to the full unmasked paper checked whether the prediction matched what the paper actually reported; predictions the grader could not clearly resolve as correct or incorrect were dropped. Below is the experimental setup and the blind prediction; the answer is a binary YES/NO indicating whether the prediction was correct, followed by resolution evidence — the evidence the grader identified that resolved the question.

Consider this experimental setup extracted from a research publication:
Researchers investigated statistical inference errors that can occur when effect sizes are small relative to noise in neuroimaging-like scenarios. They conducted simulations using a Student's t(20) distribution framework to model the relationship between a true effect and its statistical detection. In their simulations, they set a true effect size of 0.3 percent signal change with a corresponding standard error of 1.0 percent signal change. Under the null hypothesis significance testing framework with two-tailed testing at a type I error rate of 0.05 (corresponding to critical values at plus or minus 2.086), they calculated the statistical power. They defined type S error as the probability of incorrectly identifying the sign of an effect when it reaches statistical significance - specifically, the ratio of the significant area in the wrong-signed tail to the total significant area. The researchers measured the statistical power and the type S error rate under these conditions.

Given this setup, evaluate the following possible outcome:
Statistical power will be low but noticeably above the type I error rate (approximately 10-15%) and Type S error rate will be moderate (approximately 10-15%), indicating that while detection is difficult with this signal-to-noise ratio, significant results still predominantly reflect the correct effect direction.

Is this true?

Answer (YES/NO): NO